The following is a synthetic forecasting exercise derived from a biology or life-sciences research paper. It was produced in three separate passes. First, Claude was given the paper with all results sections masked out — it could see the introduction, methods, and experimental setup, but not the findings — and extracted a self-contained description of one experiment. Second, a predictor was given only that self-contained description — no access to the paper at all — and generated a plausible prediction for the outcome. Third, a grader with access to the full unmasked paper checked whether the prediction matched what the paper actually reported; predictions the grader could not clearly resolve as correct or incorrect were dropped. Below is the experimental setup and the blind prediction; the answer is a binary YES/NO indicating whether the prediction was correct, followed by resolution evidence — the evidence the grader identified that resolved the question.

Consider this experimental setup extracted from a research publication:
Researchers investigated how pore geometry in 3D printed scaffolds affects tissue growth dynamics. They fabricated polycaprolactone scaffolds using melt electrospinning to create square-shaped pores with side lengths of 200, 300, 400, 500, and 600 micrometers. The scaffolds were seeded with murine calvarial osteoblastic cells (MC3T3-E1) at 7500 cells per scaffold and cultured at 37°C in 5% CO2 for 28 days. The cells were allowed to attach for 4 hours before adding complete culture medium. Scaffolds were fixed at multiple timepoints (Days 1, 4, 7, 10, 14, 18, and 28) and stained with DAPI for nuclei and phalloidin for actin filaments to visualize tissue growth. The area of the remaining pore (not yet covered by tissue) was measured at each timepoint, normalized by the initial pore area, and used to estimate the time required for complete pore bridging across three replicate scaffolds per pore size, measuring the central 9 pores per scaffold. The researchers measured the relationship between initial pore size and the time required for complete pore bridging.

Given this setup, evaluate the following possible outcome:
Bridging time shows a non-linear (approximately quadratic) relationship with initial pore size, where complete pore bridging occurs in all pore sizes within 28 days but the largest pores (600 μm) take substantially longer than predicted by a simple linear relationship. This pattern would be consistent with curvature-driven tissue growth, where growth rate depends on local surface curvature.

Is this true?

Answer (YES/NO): NO